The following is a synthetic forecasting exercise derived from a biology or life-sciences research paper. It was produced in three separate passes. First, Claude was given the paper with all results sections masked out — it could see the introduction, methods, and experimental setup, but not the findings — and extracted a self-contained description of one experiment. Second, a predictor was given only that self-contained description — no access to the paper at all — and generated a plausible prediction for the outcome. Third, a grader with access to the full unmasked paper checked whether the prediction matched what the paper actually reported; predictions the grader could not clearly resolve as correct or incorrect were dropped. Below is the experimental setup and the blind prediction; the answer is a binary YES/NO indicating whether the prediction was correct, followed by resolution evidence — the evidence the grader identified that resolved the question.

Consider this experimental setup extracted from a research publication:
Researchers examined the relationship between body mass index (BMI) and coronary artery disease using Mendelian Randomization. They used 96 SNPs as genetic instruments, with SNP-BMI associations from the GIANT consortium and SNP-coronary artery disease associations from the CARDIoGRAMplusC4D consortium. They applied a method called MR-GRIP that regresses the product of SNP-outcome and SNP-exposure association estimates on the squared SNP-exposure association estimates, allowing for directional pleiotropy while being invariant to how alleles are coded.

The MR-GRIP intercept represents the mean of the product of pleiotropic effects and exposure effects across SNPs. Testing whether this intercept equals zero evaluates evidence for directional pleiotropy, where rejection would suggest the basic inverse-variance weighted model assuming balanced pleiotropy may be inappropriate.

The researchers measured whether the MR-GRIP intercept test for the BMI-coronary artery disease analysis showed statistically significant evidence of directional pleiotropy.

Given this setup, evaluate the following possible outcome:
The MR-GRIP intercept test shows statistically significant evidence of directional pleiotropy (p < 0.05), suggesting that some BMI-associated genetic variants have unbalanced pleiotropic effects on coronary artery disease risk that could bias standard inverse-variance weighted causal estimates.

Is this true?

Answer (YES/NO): NO